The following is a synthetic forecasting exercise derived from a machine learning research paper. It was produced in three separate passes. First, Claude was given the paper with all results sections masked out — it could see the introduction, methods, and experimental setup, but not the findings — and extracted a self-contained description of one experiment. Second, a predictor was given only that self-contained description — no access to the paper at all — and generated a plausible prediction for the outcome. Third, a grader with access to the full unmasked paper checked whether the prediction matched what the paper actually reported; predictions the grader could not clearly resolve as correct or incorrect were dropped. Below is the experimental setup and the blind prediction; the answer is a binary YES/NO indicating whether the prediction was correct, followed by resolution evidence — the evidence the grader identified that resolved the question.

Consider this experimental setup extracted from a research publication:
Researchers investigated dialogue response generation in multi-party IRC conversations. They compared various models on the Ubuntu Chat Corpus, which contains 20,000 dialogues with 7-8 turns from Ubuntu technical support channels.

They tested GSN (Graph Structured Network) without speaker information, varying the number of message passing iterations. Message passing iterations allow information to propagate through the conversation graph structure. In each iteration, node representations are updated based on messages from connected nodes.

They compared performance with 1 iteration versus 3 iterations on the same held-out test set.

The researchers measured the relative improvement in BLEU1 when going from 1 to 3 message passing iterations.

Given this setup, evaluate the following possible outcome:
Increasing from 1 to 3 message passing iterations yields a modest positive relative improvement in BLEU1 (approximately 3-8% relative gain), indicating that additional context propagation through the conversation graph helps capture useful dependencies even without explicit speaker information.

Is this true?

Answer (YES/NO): NO